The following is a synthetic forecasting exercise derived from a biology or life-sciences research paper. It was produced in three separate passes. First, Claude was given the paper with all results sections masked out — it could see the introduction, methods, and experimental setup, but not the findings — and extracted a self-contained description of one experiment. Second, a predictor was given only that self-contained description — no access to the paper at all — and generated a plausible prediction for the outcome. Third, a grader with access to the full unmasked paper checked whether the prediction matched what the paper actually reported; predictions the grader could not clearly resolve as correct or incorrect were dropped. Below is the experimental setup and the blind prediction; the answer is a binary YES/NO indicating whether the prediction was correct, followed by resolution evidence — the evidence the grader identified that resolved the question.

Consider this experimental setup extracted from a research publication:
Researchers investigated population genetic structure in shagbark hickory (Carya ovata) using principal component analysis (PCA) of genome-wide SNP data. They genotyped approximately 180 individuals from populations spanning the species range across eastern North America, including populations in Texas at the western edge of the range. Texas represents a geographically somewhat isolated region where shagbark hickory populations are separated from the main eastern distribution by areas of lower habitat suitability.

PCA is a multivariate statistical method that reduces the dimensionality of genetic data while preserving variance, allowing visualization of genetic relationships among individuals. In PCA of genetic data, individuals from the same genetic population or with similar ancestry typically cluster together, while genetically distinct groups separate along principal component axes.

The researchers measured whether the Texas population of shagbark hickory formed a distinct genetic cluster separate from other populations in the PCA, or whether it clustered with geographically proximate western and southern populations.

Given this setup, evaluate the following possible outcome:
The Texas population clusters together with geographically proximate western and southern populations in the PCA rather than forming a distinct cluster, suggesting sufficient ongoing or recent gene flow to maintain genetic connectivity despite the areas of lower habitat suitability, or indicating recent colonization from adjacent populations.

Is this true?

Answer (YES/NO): NO